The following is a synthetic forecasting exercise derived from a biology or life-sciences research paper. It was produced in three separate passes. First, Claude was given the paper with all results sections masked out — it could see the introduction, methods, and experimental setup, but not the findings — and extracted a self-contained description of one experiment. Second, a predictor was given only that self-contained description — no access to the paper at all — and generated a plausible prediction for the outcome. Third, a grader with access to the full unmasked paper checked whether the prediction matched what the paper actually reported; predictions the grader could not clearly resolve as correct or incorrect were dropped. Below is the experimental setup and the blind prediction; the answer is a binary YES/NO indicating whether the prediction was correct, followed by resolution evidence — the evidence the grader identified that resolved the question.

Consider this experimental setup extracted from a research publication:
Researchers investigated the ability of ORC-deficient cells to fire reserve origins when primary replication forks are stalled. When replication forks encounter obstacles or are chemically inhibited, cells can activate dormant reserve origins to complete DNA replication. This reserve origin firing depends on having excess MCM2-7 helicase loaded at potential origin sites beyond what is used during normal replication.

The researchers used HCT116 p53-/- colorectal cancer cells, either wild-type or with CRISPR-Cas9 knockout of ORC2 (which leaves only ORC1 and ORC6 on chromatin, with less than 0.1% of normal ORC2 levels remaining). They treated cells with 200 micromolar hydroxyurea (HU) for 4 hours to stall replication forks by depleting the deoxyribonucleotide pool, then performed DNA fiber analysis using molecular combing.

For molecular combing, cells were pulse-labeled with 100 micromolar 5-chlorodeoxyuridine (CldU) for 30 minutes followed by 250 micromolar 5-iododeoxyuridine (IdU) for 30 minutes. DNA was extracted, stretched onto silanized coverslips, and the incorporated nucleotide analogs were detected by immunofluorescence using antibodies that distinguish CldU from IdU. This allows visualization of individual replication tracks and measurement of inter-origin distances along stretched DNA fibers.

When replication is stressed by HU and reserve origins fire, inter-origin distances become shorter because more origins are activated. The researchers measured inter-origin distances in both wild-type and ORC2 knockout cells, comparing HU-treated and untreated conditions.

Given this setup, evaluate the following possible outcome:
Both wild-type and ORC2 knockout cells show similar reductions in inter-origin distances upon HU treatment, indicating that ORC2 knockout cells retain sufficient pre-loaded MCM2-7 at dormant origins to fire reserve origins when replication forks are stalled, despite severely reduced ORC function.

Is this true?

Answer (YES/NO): YES